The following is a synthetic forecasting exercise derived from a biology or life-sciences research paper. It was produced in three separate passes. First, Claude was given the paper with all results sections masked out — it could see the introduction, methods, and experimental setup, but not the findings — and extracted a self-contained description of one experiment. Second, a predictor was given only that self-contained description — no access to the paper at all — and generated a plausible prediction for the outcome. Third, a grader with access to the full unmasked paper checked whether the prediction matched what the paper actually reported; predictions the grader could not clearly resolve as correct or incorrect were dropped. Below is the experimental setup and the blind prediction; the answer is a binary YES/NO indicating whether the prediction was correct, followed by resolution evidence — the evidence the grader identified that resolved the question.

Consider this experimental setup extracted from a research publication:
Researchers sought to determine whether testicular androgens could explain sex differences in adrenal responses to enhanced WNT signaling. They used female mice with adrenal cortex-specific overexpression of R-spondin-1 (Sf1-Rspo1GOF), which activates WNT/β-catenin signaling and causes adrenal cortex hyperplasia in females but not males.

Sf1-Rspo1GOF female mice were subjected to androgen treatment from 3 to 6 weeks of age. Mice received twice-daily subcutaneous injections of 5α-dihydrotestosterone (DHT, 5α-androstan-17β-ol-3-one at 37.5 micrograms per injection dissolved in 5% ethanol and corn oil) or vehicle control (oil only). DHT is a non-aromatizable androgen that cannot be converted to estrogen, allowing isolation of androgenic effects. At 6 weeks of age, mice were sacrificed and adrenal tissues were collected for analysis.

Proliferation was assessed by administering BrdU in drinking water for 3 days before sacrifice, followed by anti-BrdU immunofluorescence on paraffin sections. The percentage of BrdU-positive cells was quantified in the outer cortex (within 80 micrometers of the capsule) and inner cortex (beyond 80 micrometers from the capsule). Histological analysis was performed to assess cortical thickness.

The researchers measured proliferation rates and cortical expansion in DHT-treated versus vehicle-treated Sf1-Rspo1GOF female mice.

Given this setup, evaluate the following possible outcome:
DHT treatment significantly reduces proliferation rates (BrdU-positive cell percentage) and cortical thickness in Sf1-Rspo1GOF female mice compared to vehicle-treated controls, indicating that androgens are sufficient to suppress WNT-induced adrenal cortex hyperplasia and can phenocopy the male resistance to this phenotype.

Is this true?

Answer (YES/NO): YES